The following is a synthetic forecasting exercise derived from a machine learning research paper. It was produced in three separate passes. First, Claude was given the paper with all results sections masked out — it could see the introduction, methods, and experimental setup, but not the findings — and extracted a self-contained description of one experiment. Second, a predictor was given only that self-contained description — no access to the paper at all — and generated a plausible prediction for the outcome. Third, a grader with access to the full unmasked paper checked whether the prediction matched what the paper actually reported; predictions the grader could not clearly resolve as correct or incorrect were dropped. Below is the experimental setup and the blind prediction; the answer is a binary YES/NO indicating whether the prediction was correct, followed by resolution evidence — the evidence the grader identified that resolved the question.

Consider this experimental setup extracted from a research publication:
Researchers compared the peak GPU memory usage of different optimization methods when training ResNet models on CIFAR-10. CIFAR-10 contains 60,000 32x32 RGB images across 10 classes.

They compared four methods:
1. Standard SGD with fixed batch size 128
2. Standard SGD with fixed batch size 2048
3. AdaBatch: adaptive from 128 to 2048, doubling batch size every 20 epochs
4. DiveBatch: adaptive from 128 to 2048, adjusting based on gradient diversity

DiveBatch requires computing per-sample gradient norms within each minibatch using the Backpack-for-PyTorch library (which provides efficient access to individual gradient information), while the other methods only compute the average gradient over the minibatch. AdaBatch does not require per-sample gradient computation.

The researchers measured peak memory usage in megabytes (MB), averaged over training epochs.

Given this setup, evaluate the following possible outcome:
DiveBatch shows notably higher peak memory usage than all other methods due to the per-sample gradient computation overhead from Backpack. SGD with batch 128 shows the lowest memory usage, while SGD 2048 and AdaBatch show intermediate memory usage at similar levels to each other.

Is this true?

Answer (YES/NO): NO